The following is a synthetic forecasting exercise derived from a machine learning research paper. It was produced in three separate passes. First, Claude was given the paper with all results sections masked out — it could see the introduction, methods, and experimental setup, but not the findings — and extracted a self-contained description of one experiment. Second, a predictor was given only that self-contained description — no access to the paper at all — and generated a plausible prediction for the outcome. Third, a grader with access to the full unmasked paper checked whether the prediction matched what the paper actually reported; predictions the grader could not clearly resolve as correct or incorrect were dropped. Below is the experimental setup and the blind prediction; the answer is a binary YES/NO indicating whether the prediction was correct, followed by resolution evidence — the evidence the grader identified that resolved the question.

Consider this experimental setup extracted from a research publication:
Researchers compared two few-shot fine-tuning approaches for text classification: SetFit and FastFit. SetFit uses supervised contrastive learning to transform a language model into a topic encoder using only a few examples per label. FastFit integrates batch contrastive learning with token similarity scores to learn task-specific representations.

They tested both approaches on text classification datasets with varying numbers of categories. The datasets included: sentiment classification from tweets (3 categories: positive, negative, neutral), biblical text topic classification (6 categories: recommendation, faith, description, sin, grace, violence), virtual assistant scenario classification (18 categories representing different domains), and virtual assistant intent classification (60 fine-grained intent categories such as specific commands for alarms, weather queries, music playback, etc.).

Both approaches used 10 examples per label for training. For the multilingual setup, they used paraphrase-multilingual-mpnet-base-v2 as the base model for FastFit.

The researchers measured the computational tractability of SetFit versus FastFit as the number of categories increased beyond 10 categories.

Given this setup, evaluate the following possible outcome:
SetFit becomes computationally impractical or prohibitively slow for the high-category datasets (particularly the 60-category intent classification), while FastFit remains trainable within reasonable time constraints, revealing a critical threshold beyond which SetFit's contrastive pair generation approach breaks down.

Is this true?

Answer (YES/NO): YES